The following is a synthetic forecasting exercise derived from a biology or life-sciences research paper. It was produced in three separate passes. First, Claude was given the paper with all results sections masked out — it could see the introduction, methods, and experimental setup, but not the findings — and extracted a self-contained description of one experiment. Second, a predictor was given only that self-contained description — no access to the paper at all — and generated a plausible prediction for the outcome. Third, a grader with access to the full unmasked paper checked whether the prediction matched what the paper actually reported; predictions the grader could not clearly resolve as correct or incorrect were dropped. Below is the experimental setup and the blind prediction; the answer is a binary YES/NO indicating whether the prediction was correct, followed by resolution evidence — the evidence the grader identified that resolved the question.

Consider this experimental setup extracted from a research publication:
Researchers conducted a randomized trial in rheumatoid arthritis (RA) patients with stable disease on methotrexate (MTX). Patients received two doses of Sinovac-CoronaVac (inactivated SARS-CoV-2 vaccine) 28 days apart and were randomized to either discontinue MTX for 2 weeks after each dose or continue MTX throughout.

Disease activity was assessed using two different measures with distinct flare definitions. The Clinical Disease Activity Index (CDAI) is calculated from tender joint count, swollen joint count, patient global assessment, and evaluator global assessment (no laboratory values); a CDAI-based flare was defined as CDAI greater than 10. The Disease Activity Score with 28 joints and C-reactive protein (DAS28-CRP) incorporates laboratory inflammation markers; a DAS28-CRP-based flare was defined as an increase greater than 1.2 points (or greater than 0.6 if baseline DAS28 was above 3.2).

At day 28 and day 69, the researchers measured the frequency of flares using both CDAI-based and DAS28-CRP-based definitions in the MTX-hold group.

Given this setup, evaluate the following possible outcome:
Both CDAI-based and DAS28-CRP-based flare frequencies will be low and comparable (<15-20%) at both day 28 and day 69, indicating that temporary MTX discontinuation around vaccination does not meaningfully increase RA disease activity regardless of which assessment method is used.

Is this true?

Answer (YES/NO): NO